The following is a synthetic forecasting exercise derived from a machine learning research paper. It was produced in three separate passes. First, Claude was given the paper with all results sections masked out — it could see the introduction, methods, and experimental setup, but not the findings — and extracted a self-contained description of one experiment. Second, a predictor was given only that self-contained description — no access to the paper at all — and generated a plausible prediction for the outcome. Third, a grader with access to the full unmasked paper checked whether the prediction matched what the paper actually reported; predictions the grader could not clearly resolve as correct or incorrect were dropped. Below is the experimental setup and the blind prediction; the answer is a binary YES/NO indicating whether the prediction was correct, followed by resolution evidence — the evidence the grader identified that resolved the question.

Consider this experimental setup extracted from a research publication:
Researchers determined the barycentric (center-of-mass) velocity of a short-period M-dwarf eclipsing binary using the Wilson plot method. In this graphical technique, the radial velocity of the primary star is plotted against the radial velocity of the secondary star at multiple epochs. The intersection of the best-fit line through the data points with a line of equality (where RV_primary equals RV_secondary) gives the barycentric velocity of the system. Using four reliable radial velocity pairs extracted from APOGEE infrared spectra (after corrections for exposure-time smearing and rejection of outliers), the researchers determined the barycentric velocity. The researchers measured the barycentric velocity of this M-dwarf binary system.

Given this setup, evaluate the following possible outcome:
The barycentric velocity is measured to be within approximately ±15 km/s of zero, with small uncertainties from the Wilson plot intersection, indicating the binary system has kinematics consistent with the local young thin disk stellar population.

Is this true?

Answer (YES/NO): YES